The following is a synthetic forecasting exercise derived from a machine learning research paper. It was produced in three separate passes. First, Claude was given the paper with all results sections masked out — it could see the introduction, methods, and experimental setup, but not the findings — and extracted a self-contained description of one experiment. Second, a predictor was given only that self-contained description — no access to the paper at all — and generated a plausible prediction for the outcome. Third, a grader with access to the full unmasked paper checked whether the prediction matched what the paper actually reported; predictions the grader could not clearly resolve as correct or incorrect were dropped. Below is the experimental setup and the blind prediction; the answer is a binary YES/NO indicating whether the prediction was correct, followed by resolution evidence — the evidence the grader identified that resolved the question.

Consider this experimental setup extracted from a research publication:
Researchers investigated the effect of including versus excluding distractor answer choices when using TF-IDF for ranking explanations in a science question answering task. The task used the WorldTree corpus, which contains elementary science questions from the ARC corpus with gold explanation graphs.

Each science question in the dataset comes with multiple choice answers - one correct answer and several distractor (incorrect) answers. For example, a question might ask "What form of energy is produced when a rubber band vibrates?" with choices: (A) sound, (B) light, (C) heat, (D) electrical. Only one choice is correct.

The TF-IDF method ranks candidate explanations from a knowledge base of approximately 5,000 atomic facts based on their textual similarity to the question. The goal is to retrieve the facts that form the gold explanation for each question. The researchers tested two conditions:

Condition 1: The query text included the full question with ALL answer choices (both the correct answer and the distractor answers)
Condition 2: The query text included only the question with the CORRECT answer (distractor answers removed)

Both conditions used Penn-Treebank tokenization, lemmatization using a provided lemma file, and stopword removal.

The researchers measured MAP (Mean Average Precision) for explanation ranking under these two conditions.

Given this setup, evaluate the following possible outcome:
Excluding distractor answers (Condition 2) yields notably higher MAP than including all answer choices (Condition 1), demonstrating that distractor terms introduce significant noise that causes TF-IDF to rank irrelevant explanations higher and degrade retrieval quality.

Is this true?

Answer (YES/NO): YES